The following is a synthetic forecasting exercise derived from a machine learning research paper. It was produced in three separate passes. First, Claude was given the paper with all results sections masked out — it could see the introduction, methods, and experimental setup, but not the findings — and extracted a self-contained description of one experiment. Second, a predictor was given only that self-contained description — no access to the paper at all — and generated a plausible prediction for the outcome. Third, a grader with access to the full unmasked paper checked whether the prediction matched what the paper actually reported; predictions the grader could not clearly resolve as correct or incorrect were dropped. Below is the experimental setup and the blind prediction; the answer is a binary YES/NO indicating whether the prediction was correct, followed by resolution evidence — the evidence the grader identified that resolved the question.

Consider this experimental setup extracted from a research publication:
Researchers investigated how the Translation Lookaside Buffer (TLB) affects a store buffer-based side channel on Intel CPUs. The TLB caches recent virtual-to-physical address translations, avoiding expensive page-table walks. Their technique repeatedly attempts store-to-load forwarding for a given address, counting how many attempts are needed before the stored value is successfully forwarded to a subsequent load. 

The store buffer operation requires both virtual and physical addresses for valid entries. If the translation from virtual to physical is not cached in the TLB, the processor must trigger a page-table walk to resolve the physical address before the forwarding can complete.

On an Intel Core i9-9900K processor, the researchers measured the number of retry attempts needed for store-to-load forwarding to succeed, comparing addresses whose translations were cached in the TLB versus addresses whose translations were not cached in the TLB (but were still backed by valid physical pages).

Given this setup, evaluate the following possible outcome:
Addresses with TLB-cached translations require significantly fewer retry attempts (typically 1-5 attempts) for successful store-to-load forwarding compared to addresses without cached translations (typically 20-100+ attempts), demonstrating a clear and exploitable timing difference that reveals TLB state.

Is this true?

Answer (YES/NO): NO